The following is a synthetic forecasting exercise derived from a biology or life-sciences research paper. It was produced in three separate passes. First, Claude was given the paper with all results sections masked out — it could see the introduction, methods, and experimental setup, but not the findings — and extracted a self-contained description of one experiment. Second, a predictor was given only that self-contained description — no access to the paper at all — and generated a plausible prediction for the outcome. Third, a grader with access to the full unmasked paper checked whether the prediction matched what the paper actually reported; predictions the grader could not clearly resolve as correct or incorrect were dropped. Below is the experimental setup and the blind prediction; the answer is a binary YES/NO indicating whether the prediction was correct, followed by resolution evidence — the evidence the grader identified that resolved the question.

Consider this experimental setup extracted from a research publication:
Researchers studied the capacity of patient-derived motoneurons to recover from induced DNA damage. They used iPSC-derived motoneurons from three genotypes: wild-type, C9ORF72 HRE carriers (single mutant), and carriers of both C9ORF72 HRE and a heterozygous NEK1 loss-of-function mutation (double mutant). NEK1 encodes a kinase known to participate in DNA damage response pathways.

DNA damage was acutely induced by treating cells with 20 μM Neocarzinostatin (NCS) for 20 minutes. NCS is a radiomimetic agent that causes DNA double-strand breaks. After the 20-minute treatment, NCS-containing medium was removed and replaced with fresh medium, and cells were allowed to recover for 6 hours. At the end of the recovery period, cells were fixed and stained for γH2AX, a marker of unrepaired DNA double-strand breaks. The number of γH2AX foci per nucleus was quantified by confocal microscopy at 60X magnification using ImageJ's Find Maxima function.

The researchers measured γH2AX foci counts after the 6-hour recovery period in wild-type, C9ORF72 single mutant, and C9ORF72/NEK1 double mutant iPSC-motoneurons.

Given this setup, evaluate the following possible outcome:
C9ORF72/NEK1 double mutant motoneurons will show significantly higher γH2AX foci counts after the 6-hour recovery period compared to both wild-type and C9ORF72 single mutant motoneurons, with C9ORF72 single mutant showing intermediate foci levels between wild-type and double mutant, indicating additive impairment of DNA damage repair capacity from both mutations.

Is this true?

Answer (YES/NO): YES